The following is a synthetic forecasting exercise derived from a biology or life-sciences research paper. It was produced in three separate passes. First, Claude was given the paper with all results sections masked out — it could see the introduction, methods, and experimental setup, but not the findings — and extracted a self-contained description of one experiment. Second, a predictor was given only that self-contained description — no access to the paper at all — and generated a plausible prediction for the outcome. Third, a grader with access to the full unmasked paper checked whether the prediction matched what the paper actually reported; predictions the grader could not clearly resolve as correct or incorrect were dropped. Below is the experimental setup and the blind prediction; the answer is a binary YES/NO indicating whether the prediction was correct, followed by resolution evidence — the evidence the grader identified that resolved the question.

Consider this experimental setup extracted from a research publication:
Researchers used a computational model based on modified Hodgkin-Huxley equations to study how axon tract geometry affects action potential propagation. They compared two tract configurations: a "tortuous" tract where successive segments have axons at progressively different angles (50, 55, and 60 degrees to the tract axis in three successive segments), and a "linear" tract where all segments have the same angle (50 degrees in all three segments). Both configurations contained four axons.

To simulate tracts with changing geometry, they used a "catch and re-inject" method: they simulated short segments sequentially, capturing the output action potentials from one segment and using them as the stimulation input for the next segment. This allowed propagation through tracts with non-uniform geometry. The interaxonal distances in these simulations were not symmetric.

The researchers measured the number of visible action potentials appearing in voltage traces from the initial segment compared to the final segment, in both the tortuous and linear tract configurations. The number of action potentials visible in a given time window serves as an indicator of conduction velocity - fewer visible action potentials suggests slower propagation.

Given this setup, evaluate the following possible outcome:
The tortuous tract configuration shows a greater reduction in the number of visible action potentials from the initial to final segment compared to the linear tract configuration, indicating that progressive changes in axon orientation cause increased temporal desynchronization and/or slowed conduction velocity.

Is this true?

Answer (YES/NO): YES